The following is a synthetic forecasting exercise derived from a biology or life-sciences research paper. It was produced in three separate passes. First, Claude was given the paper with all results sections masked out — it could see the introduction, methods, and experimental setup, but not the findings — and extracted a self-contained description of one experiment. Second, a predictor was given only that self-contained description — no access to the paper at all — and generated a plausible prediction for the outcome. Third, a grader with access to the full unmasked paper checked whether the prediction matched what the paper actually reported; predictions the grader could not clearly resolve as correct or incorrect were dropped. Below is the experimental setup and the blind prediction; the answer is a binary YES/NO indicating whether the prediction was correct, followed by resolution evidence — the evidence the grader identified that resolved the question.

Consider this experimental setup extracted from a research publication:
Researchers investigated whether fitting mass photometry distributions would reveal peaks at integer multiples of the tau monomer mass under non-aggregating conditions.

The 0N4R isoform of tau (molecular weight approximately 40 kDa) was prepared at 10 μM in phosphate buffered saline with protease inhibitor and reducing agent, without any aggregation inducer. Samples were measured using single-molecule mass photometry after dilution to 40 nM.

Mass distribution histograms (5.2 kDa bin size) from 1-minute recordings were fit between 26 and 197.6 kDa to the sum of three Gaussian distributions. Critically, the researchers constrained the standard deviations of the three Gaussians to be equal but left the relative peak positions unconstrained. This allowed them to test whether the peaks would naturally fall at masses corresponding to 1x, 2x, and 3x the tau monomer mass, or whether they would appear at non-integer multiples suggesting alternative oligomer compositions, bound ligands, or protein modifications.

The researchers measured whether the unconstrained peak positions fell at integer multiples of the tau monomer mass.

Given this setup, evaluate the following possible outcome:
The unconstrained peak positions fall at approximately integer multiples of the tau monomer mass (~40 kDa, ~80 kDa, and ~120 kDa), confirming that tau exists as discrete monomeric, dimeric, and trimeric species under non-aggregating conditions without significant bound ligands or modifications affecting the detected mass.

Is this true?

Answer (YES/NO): YES